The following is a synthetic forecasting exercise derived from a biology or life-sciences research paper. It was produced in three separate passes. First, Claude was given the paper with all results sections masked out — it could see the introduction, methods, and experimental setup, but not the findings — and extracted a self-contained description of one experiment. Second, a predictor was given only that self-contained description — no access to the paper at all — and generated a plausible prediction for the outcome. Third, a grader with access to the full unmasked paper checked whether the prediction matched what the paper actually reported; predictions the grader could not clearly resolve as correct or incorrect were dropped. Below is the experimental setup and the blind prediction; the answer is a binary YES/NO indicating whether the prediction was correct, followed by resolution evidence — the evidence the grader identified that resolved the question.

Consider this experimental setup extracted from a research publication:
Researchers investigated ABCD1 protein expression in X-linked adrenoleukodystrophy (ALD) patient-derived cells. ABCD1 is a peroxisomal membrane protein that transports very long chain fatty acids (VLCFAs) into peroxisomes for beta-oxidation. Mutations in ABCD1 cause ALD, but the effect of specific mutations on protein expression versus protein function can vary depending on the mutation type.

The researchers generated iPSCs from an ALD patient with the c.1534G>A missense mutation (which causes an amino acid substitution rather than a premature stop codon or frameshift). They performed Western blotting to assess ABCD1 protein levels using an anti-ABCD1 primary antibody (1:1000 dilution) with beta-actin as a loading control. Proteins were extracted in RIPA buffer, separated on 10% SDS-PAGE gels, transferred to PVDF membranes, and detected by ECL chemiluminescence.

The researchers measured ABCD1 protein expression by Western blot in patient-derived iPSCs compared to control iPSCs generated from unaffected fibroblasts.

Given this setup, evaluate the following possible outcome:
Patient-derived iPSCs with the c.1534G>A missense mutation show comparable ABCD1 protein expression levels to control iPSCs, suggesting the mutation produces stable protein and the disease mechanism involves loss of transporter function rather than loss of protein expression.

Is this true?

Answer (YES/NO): NO